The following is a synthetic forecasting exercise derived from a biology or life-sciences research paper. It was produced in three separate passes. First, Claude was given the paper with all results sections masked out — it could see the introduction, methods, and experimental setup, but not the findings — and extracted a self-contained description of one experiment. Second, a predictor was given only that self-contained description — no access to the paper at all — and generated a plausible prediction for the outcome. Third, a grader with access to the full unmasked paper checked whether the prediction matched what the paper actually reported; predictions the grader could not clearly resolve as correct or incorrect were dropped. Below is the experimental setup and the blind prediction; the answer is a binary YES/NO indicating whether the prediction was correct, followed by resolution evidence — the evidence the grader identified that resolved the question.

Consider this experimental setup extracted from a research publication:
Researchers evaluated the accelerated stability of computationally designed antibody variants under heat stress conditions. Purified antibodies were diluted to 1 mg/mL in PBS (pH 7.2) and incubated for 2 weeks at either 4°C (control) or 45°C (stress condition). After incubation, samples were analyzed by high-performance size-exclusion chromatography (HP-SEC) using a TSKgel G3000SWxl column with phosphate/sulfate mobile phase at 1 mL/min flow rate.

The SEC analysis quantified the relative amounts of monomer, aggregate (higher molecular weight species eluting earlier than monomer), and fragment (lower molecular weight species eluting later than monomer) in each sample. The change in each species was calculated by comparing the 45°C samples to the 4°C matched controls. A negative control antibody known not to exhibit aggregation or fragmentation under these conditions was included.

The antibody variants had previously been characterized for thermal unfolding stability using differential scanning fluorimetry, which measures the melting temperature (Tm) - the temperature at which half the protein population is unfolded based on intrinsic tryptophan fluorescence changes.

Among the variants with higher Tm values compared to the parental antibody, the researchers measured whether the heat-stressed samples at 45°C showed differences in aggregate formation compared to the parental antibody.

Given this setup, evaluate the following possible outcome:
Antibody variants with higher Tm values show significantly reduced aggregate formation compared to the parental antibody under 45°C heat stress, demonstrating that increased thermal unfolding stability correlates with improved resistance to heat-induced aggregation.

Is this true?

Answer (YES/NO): NO